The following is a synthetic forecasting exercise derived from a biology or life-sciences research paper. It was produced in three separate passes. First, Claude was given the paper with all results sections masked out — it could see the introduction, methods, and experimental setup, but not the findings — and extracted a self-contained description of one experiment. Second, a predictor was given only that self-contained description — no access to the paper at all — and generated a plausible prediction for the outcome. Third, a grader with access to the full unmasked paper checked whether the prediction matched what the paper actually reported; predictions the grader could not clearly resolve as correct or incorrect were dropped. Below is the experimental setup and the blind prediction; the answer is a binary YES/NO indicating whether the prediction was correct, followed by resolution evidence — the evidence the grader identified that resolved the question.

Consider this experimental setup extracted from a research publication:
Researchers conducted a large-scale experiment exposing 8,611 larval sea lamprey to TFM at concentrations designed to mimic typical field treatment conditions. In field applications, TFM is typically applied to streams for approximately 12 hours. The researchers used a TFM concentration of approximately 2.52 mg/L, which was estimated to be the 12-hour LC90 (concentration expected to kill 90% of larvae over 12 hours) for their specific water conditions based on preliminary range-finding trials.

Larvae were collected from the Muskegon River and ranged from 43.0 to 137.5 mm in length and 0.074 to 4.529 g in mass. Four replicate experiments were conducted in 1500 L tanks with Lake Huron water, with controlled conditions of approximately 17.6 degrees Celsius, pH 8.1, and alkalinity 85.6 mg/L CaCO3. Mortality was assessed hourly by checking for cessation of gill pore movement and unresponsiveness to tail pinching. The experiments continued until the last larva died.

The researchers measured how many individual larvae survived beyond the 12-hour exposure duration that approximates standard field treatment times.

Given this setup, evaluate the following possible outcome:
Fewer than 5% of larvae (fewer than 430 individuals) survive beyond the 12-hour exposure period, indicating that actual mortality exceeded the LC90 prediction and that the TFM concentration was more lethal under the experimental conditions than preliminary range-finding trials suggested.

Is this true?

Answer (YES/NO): YES